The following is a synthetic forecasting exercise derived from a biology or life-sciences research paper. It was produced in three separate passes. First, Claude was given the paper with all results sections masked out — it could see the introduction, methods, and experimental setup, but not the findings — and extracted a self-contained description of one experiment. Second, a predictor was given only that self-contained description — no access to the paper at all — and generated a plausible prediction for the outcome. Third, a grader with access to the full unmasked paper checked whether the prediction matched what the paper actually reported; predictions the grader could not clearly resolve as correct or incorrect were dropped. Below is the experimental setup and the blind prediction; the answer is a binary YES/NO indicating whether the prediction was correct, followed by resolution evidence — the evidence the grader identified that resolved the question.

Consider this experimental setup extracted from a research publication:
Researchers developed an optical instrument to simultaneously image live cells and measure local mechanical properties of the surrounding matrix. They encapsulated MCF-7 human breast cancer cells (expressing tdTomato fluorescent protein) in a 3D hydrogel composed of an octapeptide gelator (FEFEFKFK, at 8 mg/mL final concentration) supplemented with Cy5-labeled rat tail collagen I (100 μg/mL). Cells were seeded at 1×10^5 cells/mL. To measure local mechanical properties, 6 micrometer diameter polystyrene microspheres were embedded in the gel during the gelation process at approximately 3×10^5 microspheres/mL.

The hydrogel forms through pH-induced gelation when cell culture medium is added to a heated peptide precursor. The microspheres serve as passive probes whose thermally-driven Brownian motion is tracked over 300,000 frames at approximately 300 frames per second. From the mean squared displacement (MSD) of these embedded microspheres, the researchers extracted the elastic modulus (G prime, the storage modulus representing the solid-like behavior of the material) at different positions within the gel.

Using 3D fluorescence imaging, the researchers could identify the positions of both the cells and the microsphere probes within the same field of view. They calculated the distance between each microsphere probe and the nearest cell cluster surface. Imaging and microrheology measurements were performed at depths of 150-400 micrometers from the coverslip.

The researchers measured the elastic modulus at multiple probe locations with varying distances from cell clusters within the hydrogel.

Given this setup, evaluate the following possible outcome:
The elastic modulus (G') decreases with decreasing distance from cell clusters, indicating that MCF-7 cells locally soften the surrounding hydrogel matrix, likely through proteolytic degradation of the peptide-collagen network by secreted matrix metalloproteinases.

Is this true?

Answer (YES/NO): NO